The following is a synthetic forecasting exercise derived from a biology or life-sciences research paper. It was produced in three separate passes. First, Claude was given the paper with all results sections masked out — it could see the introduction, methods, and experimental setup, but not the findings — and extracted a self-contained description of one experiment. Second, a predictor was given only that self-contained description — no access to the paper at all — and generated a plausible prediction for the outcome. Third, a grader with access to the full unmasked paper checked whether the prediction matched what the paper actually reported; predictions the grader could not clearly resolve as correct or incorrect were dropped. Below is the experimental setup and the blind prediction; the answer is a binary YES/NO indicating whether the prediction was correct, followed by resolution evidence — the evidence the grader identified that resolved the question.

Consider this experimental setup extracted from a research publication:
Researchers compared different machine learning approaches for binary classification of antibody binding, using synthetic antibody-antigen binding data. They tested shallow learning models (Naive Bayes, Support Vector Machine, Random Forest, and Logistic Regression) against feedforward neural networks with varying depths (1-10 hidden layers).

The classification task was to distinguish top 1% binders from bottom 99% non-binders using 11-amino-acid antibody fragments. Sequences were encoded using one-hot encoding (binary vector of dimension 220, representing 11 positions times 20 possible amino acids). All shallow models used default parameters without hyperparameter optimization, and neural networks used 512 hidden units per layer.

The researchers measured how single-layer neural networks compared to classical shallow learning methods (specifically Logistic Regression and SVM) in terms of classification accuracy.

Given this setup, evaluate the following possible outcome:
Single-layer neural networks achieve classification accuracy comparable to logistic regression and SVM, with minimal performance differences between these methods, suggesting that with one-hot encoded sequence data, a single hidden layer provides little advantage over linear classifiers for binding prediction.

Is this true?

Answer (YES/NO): NO